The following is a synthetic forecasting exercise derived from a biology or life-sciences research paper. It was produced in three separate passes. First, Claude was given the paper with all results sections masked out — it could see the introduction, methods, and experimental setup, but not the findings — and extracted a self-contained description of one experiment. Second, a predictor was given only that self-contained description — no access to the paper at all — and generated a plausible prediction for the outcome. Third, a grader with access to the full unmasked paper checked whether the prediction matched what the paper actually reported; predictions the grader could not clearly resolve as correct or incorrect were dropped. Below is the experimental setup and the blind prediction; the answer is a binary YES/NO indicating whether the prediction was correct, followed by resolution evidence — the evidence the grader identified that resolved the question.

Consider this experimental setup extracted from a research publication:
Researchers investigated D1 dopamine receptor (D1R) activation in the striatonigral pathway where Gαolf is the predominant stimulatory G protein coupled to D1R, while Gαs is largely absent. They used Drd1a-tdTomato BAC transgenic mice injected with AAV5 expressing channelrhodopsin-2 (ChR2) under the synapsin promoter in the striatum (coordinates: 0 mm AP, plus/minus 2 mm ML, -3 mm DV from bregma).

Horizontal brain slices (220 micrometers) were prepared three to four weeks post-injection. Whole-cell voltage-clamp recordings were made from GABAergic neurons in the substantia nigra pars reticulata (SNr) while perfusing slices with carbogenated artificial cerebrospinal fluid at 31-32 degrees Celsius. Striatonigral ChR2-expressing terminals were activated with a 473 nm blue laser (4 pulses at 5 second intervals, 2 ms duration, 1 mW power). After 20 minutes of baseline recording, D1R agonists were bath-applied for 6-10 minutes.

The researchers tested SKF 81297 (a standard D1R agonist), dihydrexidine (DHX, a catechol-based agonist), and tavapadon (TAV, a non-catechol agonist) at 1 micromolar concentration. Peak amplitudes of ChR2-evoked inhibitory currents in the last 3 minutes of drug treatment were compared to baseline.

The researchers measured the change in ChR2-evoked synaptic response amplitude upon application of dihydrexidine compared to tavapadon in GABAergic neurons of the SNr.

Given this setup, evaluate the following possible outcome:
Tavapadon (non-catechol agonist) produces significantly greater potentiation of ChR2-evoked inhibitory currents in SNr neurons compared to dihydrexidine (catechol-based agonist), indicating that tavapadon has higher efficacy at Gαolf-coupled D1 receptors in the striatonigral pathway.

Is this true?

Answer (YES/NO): YES